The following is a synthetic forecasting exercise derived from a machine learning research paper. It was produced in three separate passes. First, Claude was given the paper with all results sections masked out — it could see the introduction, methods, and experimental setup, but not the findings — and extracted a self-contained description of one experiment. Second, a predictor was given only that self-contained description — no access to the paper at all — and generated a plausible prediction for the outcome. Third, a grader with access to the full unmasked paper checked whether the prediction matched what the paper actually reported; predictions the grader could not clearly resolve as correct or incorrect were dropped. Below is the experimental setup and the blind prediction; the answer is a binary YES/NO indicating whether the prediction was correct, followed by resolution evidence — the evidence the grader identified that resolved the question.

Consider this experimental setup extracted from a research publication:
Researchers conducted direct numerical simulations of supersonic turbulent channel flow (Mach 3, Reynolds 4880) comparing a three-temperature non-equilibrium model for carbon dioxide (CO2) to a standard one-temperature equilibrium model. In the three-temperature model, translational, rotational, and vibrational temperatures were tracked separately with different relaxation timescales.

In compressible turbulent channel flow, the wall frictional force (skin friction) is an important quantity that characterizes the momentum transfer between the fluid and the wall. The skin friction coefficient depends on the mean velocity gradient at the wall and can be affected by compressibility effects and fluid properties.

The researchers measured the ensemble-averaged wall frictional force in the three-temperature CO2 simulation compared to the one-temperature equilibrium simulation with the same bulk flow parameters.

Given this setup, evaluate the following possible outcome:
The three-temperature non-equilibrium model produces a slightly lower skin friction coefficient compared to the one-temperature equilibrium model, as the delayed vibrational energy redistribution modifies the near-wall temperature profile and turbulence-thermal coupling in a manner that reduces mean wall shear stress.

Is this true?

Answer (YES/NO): YES